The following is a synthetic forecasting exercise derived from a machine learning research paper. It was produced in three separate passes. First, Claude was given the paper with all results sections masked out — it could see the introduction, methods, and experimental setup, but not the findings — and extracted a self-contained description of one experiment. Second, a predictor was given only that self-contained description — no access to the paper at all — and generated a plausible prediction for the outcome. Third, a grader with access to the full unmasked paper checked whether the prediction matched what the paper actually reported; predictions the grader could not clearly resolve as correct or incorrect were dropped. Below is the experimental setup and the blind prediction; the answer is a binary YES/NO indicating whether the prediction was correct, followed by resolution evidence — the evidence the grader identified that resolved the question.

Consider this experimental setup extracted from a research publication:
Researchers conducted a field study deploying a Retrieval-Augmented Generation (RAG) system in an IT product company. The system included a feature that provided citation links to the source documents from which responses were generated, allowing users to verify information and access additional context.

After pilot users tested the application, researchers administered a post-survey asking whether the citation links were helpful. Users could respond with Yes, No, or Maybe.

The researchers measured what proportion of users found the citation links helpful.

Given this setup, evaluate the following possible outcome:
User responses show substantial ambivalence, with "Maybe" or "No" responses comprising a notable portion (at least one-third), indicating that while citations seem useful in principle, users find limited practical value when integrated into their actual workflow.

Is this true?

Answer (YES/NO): NO